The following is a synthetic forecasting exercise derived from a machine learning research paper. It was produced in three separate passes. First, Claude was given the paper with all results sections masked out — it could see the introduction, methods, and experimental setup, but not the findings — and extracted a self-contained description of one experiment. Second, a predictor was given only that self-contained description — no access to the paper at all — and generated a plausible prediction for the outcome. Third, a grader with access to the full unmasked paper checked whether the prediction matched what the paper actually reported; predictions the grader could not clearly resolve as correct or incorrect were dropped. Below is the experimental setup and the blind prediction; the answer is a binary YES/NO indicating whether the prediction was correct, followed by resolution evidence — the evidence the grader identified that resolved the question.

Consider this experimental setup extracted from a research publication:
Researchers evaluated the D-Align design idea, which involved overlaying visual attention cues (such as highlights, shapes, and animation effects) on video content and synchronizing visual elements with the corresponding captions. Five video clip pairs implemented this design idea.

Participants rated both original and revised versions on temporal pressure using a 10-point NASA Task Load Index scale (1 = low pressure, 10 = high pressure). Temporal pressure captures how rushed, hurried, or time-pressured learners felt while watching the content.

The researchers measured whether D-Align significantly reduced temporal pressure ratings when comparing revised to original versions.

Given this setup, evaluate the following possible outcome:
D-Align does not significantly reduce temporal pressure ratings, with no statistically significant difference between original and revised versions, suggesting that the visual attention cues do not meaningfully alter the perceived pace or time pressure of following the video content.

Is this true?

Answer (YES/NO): YES